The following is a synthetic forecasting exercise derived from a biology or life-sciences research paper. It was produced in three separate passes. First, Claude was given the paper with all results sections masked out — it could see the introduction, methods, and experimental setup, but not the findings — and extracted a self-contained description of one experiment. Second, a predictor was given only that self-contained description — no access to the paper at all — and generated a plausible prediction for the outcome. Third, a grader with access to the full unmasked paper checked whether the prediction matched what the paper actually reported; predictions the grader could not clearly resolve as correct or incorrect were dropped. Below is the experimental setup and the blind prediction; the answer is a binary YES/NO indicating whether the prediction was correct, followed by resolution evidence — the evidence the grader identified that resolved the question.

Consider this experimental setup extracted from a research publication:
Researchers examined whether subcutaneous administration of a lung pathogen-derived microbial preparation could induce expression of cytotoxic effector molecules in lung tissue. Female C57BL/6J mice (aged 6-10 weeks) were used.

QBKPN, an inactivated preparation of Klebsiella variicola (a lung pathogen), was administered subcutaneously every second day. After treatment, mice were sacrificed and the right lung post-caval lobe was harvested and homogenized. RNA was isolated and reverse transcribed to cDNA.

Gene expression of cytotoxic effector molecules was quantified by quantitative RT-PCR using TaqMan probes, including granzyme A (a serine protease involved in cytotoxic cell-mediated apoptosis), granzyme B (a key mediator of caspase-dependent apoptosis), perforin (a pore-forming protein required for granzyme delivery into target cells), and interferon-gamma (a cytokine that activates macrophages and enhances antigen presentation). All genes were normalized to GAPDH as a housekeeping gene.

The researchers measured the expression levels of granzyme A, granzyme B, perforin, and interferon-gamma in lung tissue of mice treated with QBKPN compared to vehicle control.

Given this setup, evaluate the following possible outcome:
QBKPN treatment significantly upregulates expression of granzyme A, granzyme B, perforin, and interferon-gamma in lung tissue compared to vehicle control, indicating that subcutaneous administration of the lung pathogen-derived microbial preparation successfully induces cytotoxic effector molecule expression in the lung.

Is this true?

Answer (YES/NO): YES